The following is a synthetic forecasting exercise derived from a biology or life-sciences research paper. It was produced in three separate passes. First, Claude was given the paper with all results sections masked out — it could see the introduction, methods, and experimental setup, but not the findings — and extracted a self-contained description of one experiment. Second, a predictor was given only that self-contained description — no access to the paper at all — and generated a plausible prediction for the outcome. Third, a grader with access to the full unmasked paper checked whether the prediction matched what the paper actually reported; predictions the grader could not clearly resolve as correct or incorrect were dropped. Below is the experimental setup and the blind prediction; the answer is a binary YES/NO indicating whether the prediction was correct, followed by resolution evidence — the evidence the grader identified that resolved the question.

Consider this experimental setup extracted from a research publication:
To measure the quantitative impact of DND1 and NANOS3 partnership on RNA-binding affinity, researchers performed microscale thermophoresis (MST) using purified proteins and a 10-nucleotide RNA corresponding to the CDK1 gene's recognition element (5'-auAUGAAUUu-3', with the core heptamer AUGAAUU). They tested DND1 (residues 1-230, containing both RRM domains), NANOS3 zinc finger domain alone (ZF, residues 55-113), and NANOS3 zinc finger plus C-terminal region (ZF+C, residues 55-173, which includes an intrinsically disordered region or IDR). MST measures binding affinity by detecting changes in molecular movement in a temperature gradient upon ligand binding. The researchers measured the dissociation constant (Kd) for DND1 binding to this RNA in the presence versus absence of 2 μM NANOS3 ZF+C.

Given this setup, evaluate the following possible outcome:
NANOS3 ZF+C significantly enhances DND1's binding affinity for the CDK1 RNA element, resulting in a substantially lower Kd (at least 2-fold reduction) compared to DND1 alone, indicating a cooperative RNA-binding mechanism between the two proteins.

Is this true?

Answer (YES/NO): YES